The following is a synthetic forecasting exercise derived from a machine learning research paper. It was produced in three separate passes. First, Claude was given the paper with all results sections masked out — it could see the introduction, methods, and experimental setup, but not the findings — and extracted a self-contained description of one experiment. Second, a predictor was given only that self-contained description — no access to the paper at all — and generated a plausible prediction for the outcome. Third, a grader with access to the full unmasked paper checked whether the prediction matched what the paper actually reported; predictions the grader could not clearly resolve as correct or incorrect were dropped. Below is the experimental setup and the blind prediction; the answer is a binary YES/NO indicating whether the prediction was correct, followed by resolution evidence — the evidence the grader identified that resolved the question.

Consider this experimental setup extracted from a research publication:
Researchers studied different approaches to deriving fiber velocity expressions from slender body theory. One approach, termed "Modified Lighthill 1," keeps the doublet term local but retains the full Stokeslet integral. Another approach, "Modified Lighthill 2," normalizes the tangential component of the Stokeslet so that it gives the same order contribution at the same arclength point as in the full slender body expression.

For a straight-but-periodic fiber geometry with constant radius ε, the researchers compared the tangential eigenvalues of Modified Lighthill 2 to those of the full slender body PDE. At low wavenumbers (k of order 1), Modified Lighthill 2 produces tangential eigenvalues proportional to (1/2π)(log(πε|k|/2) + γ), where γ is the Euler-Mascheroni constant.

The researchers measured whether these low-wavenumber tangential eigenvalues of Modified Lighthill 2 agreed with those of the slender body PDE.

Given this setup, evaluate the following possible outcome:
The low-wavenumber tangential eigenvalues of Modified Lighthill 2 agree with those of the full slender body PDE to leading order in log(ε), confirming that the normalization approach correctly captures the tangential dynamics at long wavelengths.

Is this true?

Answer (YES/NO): NO